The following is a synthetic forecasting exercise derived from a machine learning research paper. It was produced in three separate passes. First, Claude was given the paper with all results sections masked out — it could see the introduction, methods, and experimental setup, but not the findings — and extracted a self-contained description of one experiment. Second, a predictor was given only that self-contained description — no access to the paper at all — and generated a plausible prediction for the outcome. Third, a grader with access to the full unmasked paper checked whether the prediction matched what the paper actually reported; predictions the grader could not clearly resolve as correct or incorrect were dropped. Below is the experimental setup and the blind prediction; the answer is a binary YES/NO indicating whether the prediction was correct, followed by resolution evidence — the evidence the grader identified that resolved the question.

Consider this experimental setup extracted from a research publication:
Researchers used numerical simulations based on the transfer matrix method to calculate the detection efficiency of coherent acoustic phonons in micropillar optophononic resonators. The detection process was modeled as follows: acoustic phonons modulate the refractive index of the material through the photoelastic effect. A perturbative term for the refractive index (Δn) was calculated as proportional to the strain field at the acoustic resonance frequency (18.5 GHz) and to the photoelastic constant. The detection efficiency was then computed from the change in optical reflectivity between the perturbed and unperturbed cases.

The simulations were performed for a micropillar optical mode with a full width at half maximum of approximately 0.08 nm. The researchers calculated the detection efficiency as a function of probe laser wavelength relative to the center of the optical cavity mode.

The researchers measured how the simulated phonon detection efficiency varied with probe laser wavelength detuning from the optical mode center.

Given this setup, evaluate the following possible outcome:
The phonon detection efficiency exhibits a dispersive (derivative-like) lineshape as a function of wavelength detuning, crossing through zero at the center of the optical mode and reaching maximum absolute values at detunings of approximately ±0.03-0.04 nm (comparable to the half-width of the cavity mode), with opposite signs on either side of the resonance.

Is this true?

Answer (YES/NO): YES